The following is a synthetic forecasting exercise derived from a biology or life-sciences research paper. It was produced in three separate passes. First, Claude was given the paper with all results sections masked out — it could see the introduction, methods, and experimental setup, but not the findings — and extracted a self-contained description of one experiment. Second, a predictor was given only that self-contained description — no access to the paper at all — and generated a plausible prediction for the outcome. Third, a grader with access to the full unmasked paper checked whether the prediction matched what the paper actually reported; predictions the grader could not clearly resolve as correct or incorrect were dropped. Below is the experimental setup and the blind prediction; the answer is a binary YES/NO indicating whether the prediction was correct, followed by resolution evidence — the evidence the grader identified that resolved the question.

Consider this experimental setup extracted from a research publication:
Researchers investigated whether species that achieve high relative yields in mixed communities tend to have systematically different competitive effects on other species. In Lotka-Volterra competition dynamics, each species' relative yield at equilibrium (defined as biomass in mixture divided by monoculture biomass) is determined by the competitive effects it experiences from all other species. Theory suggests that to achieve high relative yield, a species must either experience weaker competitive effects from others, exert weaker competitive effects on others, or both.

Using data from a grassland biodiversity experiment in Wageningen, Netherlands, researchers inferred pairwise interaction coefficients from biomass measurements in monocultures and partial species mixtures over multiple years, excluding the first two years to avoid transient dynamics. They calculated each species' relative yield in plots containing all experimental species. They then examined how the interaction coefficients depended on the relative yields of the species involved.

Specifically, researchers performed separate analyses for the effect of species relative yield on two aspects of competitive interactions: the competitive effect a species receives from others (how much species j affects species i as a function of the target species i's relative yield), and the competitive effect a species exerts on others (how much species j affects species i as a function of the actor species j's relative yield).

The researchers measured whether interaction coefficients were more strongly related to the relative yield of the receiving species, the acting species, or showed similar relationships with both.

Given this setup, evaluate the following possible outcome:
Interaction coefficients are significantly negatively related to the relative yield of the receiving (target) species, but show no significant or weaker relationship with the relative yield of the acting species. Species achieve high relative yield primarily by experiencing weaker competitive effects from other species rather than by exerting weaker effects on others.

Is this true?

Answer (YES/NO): NO